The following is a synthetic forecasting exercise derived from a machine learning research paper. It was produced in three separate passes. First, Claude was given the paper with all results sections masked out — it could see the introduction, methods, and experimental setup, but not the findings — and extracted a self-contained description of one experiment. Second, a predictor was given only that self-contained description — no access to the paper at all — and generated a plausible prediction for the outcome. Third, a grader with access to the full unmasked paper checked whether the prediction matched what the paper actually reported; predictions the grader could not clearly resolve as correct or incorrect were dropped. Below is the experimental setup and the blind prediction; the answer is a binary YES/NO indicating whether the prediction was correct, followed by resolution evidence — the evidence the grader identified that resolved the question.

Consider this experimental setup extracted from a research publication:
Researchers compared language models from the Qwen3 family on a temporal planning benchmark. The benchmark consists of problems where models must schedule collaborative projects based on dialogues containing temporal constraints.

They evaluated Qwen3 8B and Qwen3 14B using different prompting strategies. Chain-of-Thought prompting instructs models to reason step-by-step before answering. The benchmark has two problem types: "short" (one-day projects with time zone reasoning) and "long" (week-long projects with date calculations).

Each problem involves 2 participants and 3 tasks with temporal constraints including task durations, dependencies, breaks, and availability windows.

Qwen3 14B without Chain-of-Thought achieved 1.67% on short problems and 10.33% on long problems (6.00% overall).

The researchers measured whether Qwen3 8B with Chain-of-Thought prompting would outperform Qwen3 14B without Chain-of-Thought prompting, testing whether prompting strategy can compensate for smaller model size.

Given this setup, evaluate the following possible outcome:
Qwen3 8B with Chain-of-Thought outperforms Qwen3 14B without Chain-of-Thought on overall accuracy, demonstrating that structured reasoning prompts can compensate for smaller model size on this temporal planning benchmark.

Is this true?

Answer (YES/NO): YES